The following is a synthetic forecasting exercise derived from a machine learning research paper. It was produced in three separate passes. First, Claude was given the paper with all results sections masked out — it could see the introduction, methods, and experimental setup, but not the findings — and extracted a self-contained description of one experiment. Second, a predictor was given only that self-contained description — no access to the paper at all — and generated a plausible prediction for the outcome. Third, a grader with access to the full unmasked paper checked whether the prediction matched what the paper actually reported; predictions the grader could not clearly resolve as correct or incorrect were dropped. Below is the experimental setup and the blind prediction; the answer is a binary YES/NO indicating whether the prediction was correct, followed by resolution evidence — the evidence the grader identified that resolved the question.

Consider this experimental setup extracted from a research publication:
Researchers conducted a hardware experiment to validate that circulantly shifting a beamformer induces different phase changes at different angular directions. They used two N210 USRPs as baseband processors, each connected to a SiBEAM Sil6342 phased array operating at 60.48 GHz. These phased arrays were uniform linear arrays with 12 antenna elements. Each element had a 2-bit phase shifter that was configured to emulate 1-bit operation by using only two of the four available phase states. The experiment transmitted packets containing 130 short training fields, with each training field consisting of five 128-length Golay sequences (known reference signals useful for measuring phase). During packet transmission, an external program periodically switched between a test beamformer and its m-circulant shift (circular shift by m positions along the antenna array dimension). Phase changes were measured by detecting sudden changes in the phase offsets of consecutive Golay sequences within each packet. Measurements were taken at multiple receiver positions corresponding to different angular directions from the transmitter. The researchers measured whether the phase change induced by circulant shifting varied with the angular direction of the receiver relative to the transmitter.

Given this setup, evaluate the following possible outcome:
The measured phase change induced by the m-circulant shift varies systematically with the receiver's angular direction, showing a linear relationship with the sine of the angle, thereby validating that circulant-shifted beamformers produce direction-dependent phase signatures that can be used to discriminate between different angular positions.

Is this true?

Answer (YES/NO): YES